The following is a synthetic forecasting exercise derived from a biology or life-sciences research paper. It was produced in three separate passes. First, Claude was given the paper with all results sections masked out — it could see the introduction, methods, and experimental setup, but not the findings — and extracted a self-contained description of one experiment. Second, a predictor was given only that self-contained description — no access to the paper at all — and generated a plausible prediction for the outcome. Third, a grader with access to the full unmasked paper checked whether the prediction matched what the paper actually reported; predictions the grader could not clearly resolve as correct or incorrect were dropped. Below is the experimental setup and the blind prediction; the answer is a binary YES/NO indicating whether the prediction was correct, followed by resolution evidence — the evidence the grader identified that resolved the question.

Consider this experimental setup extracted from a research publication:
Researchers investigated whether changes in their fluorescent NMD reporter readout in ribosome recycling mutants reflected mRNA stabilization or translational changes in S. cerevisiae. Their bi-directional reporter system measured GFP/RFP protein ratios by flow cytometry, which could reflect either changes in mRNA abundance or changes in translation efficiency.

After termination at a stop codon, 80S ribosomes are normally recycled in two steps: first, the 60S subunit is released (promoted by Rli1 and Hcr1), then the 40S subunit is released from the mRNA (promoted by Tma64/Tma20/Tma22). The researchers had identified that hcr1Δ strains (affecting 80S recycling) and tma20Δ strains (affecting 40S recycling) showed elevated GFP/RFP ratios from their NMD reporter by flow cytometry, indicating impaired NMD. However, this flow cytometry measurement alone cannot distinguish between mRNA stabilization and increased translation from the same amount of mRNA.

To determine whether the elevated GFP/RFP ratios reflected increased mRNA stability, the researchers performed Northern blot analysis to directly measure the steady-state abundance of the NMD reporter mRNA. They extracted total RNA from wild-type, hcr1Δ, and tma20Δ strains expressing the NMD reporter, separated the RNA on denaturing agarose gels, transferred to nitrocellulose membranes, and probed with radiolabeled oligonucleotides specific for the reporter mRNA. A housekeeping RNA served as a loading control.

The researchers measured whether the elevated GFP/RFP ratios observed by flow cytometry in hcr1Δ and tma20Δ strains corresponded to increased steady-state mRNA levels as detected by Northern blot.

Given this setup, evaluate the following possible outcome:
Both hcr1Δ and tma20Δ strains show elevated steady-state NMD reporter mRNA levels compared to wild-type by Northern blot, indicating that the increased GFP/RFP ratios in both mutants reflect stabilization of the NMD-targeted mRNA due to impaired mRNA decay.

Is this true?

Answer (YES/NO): YES